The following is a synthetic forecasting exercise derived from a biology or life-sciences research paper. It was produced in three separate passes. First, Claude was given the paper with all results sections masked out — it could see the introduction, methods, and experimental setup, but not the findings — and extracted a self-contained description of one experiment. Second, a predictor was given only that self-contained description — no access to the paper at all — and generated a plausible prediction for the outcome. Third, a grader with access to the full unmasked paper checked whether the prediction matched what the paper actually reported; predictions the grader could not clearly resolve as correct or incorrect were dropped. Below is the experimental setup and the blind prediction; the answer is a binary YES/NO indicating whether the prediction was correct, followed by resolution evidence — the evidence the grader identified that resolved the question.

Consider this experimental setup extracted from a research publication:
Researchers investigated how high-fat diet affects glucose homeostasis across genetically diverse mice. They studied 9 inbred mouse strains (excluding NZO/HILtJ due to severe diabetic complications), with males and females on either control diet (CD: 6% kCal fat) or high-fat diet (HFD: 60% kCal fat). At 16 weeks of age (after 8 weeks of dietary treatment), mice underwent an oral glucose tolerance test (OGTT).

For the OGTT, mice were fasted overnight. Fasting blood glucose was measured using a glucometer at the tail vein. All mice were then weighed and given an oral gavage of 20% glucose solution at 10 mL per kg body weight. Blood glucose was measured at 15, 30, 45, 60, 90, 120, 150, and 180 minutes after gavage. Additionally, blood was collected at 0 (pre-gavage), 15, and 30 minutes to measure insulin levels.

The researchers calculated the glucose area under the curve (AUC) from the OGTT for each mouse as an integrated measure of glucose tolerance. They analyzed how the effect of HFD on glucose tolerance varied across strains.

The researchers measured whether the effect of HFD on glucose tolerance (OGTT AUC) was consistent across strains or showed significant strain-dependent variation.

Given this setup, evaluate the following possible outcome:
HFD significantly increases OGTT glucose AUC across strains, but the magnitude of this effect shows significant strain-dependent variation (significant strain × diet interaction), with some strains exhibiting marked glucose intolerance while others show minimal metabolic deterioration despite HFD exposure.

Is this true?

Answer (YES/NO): YES